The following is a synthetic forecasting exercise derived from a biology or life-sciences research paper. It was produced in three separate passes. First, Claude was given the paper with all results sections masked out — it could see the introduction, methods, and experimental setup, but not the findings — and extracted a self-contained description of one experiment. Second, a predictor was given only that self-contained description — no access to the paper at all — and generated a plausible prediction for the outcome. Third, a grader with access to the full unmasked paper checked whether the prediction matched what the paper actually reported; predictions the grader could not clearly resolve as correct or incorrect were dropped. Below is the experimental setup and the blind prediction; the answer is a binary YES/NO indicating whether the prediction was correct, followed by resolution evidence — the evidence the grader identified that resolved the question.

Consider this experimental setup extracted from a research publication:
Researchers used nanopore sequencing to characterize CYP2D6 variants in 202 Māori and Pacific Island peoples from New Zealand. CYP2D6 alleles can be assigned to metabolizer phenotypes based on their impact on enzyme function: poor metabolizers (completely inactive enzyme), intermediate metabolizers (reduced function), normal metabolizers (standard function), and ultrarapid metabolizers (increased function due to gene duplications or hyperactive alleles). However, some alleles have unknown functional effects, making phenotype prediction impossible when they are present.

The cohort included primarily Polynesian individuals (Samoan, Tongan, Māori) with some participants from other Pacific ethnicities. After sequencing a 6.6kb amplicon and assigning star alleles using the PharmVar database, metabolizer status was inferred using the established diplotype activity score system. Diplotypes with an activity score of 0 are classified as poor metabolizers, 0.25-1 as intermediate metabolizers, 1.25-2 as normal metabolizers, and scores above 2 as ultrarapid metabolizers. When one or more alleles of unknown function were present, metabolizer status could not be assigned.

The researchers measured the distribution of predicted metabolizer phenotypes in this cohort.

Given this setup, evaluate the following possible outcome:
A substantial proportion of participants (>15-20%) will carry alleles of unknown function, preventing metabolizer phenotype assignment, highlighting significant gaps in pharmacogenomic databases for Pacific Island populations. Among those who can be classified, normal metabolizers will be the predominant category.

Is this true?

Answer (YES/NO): YES